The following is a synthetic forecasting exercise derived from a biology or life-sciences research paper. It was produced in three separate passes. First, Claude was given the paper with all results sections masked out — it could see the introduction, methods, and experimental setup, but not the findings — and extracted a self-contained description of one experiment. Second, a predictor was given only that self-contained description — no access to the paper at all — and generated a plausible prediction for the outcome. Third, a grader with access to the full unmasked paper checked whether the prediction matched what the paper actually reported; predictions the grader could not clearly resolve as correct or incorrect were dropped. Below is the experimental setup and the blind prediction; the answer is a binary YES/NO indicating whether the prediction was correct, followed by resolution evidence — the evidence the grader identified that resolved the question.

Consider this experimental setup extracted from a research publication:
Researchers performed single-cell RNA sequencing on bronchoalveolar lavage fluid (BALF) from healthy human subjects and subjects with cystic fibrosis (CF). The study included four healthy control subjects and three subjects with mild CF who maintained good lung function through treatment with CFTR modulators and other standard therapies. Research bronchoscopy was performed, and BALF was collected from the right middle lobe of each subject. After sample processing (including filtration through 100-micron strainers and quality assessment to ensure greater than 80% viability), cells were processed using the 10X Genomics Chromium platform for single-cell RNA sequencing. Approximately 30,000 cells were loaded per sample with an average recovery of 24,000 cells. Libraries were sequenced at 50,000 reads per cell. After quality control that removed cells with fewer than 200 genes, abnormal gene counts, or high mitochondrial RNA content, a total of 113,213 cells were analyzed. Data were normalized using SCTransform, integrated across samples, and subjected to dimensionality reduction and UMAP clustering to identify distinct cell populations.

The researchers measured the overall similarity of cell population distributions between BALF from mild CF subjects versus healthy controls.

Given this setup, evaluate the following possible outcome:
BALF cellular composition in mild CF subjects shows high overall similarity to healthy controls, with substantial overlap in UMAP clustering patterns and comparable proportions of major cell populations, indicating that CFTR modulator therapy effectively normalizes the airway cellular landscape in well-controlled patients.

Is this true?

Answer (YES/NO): YES